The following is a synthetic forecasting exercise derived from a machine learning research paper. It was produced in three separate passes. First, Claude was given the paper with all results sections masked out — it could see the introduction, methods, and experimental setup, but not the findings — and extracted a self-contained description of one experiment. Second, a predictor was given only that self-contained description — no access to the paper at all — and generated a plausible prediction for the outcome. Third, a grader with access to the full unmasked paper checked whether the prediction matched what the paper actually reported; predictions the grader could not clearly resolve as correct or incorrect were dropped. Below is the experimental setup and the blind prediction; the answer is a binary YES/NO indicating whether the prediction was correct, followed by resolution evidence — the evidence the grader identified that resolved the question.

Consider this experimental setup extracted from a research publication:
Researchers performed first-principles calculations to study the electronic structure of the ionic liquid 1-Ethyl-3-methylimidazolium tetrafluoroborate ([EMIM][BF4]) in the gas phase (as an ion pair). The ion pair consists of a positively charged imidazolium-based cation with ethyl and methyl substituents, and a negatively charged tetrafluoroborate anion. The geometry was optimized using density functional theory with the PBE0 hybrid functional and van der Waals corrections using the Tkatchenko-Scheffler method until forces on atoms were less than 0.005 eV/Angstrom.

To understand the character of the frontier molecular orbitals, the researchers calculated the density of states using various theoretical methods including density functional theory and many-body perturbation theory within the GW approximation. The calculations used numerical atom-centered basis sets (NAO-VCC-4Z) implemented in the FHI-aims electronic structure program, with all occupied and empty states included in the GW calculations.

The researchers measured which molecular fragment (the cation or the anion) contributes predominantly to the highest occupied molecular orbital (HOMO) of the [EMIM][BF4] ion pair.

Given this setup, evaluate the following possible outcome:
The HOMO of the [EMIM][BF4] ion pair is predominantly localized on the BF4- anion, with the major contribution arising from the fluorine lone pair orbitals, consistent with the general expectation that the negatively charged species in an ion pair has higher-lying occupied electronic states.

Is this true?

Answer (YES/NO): NO